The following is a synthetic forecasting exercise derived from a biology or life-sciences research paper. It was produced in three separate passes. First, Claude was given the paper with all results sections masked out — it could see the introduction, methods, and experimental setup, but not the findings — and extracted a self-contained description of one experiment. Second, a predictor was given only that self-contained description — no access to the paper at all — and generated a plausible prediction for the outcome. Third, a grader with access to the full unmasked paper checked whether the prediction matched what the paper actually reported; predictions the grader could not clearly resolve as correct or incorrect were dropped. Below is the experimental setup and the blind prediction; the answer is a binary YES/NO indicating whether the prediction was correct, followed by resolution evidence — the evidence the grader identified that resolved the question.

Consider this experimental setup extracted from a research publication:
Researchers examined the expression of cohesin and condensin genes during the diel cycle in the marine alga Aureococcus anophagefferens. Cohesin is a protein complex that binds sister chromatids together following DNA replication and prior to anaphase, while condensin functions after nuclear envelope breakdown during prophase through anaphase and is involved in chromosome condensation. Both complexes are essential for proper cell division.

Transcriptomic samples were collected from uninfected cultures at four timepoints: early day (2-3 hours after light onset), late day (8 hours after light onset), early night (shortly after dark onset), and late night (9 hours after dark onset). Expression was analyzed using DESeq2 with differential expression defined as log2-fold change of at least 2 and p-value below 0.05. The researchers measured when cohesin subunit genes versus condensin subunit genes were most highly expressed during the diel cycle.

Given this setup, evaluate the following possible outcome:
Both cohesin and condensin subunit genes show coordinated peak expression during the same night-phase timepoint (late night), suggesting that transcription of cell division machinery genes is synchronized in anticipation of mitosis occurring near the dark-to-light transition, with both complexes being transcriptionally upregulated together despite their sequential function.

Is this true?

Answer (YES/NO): NO